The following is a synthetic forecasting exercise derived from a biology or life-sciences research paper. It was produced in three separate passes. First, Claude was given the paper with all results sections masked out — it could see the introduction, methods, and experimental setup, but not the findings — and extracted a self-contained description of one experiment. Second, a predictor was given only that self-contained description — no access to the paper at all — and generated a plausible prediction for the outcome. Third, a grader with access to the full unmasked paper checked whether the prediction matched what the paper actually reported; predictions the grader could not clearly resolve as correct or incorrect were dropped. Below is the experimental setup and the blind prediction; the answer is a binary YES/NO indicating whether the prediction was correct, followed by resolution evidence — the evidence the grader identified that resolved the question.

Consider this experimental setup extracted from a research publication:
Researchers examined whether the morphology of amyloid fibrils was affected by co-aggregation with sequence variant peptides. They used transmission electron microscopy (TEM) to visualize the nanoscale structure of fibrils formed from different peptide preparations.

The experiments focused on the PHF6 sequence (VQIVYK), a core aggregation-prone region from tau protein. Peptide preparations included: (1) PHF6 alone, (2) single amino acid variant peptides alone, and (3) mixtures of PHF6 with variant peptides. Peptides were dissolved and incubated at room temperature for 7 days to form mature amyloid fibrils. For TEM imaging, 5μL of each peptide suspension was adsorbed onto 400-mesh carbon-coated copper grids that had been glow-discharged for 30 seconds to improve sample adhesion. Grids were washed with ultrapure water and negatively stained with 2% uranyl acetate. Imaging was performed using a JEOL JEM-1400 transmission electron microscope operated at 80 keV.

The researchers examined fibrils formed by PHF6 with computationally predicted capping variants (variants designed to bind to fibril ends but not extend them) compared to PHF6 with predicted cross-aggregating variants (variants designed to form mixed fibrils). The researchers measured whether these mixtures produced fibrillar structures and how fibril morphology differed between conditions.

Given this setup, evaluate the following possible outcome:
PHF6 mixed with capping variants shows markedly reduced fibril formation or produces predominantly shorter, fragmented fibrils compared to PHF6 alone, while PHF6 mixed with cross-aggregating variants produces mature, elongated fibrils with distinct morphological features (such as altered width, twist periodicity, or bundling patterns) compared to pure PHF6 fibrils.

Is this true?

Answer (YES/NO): YES